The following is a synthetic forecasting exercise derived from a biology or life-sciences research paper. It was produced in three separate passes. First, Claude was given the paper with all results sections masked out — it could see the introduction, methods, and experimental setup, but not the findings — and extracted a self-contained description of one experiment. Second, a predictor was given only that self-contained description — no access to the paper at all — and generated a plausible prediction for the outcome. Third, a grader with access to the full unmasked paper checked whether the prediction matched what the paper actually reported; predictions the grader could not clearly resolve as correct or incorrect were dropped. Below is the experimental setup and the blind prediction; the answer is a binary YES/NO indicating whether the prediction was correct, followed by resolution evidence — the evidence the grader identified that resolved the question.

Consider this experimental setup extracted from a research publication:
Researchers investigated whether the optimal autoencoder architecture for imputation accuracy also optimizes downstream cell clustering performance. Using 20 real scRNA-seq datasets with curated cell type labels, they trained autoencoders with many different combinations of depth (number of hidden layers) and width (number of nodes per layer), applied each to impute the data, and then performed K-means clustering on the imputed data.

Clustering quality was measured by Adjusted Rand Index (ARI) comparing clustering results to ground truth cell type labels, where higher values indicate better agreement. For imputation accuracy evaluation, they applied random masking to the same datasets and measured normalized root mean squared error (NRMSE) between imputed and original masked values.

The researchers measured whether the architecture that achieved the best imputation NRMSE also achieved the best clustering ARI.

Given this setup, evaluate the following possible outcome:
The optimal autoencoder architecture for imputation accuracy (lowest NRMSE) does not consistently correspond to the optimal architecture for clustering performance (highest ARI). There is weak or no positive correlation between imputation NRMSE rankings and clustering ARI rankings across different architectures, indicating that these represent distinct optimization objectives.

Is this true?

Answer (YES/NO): NO